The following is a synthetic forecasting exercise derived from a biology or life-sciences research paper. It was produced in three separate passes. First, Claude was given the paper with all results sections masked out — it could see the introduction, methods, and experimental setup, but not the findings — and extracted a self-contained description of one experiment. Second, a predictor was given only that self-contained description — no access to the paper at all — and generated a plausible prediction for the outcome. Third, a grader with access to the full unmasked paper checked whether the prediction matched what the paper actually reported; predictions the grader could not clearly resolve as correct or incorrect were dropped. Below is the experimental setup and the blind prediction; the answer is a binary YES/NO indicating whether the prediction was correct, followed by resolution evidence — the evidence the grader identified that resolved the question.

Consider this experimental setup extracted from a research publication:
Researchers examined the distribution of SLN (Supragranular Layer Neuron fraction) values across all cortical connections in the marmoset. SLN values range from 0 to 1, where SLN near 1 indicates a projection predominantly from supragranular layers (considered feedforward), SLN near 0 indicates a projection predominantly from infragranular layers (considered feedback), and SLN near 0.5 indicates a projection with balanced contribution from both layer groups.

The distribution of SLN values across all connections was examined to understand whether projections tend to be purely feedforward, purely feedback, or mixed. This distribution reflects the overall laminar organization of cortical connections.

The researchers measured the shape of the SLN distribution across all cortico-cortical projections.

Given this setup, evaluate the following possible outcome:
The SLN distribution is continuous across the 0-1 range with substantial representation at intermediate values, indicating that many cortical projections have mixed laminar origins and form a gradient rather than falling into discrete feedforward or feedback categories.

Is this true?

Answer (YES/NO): YES